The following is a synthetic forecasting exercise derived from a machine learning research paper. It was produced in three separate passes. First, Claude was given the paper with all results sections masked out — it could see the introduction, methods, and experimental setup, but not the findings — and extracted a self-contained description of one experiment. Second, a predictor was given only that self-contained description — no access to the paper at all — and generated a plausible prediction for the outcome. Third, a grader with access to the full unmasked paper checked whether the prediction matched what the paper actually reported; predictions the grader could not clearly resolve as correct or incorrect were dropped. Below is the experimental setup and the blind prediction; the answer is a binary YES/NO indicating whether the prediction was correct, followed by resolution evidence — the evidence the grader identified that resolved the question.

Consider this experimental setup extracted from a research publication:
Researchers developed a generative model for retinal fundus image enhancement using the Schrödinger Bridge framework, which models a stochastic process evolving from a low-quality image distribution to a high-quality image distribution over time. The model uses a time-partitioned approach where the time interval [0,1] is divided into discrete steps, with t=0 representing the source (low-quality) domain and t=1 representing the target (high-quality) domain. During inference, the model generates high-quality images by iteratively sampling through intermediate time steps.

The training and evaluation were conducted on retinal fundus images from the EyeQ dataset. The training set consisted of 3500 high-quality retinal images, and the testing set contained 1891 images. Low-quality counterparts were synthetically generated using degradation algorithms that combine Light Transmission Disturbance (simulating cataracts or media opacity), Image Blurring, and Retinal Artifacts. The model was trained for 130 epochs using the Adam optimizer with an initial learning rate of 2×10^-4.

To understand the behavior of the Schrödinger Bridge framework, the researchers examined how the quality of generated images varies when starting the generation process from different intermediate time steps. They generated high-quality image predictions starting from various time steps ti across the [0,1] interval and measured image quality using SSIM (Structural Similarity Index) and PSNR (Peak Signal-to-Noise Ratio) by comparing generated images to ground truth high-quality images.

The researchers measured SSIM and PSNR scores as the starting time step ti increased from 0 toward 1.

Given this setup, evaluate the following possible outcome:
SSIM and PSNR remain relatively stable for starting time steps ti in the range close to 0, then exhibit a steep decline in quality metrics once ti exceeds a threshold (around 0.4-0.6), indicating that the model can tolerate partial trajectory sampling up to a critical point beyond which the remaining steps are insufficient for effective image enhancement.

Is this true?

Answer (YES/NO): NO